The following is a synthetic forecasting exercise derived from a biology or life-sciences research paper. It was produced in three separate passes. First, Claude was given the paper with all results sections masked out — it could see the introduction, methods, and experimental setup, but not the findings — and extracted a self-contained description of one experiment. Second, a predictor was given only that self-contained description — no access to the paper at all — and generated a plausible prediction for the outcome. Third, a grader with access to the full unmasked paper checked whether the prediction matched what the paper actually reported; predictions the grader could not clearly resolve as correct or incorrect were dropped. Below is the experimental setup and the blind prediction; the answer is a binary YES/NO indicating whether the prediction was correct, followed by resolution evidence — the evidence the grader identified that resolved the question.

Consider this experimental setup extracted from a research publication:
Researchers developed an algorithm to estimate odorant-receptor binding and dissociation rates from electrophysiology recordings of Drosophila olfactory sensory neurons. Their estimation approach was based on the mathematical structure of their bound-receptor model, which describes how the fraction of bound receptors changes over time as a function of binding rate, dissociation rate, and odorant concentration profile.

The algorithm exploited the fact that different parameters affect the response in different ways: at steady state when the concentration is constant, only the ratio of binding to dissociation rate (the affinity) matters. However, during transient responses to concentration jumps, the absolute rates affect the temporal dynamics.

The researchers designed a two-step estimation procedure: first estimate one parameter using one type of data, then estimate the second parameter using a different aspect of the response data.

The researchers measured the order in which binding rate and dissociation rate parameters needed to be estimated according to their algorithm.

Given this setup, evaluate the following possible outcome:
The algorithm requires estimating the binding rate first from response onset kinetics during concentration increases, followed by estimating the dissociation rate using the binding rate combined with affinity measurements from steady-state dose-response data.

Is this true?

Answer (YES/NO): NO